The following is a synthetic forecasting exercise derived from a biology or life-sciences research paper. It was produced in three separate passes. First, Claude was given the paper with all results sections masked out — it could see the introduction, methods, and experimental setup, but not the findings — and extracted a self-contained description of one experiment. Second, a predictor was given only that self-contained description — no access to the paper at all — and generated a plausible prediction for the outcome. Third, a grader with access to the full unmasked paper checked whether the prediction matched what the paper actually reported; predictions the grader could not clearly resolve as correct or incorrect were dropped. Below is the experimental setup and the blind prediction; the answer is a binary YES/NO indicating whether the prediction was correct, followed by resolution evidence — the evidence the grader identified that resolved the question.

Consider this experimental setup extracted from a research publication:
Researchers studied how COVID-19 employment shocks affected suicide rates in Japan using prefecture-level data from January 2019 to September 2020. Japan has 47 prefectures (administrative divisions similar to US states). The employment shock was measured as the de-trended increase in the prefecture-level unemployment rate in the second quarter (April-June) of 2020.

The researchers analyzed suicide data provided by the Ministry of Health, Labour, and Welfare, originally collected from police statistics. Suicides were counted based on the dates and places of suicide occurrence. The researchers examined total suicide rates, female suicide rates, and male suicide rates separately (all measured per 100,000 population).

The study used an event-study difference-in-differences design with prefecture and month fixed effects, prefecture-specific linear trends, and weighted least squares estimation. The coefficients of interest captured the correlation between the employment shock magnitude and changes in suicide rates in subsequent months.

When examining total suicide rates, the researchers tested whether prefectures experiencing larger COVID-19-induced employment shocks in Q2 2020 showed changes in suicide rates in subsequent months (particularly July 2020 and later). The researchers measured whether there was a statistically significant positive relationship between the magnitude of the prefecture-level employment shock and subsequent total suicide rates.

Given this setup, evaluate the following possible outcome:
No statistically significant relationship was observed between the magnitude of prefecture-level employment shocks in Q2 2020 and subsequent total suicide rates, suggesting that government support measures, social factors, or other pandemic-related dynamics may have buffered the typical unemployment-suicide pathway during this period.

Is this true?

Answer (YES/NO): NO